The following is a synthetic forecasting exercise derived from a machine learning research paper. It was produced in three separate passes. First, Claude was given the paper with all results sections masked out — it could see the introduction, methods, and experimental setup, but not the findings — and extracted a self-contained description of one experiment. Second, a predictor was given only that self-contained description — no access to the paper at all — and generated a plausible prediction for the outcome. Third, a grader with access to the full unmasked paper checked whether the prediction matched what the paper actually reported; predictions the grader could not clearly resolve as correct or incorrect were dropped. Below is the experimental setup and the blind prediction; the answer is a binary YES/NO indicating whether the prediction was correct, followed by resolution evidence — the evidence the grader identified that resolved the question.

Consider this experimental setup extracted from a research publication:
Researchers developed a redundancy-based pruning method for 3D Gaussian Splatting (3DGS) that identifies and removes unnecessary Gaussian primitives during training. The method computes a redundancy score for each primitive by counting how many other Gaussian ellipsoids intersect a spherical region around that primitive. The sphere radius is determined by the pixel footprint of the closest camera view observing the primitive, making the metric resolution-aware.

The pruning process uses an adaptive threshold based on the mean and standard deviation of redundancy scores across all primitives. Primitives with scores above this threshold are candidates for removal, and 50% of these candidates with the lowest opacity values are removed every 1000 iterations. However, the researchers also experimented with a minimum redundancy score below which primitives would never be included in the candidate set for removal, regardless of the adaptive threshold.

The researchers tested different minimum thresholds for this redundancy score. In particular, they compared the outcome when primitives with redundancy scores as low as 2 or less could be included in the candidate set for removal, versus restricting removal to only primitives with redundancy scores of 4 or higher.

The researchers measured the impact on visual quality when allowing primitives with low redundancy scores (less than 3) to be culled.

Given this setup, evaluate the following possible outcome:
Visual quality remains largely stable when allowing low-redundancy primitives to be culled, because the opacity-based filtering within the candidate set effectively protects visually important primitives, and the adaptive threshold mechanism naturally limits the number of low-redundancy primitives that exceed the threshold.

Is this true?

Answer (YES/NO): NO